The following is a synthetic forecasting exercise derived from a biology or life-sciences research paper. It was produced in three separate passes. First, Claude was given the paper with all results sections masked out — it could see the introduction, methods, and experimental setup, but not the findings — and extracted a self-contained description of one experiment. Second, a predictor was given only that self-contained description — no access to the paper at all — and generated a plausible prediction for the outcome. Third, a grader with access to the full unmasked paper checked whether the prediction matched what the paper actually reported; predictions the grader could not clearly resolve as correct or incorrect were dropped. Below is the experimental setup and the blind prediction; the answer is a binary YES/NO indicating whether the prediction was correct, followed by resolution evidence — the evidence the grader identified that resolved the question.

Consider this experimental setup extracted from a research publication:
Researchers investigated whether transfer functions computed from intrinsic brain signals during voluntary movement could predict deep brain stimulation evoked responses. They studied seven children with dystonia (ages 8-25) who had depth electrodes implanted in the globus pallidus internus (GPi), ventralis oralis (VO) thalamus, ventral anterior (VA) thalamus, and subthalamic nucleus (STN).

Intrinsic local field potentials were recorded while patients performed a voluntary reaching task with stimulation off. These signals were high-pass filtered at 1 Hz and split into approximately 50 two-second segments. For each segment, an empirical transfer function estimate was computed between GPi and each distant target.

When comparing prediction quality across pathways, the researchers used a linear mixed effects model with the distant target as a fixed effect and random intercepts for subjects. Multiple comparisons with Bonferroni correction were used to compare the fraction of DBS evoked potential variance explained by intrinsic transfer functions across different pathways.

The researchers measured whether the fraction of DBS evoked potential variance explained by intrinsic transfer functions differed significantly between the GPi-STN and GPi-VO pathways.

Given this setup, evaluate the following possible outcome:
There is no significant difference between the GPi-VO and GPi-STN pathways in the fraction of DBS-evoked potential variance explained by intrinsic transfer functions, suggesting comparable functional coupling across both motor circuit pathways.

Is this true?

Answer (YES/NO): YES